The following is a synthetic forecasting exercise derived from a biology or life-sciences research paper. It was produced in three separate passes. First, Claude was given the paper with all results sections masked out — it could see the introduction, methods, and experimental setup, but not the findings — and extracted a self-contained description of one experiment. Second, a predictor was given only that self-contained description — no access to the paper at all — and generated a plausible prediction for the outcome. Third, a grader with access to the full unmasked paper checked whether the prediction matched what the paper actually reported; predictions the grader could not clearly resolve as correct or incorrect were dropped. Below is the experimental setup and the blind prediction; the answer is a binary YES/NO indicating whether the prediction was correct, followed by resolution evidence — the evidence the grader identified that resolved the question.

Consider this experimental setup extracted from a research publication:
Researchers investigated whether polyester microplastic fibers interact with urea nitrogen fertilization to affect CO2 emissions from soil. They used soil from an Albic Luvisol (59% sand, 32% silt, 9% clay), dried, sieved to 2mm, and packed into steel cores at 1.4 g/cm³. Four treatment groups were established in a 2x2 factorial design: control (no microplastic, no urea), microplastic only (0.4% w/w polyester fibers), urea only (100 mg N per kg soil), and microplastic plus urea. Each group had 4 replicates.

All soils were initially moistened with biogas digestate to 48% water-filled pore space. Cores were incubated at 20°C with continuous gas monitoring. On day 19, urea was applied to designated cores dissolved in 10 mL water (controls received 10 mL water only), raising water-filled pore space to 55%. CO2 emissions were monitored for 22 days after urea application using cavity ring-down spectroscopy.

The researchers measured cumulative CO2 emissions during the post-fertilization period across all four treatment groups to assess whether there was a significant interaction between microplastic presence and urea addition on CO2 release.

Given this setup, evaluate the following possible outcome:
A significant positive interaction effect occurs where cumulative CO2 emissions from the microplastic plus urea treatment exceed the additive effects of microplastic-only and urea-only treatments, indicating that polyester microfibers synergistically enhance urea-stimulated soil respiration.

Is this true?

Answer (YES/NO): NO